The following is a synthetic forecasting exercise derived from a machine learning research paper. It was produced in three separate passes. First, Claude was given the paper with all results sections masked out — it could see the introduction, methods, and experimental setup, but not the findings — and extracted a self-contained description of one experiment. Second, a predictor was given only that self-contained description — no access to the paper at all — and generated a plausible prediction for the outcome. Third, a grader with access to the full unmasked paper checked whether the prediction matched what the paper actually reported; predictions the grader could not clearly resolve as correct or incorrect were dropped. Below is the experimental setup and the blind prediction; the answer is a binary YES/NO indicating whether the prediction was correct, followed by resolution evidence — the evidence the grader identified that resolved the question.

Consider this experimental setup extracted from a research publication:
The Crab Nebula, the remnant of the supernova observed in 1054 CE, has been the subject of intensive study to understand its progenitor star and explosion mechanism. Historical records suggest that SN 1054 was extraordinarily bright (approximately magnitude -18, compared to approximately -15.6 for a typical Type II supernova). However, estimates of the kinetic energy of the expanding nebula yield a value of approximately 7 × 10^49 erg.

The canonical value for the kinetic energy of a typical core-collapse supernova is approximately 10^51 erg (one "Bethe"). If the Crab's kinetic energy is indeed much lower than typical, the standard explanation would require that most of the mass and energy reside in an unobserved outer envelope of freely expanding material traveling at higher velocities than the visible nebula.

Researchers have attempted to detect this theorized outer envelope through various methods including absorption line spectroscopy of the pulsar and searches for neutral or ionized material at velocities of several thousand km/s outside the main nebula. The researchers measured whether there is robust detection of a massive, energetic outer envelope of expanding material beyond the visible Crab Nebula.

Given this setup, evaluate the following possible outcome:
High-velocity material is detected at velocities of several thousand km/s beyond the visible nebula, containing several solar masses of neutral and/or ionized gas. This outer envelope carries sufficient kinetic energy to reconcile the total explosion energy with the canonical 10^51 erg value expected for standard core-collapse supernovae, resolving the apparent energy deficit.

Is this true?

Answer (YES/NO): NO